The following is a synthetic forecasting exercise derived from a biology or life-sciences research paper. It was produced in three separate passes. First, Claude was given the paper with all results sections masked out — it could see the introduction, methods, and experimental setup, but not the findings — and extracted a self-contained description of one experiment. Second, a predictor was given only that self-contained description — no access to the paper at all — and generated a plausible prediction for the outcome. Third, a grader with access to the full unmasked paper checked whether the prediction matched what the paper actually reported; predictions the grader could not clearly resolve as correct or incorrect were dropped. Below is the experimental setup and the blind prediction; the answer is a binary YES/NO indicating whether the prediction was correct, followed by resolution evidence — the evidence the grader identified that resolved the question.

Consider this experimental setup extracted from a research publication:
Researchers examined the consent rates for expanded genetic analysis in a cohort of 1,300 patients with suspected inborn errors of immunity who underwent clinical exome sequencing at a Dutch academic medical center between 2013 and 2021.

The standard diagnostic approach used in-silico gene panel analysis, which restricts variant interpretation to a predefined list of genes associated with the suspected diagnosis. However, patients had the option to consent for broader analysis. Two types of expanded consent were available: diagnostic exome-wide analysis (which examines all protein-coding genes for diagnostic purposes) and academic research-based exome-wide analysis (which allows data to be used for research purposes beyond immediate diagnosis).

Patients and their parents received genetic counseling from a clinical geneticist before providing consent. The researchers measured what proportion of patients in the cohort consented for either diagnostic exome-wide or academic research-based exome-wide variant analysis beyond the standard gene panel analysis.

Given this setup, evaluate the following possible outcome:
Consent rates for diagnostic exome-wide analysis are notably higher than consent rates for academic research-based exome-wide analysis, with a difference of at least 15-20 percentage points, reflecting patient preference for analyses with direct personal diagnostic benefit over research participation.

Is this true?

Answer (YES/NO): NO